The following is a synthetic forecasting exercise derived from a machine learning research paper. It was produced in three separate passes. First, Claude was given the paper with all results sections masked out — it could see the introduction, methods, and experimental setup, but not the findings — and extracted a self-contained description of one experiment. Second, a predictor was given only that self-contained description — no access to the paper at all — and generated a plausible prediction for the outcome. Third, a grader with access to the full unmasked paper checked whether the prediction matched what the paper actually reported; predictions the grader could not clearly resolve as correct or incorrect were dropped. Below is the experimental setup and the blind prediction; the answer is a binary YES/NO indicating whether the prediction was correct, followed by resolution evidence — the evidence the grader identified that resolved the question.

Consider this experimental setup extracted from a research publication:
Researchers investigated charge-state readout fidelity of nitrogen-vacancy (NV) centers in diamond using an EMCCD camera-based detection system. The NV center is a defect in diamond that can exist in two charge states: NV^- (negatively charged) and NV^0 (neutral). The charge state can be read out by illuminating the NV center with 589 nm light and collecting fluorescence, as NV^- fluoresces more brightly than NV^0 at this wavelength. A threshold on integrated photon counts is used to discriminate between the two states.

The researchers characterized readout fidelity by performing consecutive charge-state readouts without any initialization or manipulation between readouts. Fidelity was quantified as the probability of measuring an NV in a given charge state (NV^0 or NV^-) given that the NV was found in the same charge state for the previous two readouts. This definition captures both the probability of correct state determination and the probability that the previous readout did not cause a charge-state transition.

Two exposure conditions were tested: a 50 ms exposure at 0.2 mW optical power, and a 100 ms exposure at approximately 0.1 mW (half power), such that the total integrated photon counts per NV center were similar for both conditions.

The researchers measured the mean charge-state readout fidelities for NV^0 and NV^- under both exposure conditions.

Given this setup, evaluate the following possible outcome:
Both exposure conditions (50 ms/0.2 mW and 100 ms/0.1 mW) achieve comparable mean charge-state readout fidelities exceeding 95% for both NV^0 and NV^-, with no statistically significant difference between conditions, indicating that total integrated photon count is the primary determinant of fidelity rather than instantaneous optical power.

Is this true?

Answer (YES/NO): NO